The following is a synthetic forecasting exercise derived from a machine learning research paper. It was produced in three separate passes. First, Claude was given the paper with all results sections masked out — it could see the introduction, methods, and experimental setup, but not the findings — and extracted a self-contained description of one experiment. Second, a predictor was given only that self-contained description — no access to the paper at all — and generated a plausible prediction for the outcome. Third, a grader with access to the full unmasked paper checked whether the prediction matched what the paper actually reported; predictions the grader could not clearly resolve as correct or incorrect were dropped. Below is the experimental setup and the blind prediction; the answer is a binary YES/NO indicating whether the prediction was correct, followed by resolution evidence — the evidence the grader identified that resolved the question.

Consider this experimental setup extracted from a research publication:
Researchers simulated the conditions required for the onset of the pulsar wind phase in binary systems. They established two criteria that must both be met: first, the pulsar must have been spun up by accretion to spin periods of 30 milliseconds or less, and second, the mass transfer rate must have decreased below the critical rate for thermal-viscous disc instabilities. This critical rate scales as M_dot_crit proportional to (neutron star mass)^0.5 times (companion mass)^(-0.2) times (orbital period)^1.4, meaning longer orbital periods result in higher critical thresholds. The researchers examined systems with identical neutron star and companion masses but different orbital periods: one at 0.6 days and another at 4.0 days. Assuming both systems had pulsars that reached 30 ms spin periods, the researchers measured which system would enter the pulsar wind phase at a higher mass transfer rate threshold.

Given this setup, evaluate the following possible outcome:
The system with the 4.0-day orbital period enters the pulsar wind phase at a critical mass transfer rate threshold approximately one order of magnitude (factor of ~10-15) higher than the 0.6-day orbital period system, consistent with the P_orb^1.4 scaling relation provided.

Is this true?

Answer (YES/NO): YES